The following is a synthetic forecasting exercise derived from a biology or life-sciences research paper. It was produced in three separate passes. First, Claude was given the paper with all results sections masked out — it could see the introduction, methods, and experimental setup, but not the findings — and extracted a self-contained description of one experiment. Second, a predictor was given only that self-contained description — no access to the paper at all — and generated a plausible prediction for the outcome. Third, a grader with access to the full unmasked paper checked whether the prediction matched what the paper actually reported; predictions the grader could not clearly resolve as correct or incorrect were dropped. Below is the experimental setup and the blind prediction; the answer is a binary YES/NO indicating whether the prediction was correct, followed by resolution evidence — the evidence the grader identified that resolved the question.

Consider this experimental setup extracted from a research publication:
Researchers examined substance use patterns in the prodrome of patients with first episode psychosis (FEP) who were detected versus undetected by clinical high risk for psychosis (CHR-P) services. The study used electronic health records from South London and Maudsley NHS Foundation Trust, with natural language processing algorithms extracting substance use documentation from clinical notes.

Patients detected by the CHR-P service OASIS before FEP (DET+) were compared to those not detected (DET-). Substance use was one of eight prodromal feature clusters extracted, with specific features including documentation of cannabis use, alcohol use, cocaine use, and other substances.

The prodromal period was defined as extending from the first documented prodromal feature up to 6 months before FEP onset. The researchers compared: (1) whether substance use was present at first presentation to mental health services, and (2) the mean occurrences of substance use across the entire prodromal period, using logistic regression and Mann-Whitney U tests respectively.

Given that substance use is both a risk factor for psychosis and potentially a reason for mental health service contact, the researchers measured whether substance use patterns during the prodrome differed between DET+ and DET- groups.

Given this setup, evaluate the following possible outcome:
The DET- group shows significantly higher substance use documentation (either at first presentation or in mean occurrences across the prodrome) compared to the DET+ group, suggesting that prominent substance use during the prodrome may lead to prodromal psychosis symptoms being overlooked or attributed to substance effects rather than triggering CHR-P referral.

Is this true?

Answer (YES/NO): NO